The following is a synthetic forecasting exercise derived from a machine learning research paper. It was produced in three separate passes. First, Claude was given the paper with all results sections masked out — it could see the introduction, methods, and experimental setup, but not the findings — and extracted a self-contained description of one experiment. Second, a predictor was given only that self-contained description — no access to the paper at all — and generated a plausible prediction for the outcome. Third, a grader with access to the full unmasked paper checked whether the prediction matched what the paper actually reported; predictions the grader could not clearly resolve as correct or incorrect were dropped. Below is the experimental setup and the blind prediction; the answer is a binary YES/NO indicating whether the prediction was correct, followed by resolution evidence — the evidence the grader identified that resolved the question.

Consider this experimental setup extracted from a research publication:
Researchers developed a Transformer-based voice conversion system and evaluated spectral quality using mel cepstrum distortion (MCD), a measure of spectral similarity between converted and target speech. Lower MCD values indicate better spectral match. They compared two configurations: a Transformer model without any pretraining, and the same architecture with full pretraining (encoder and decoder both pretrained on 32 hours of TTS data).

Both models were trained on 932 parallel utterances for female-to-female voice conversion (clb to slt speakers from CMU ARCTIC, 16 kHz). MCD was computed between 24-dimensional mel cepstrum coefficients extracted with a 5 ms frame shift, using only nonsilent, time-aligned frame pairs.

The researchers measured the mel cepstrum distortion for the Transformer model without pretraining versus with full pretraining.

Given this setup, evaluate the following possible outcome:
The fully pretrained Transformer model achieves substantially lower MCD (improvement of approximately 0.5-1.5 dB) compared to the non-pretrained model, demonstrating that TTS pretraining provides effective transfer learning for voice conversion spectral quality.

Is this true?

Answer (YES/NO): YES